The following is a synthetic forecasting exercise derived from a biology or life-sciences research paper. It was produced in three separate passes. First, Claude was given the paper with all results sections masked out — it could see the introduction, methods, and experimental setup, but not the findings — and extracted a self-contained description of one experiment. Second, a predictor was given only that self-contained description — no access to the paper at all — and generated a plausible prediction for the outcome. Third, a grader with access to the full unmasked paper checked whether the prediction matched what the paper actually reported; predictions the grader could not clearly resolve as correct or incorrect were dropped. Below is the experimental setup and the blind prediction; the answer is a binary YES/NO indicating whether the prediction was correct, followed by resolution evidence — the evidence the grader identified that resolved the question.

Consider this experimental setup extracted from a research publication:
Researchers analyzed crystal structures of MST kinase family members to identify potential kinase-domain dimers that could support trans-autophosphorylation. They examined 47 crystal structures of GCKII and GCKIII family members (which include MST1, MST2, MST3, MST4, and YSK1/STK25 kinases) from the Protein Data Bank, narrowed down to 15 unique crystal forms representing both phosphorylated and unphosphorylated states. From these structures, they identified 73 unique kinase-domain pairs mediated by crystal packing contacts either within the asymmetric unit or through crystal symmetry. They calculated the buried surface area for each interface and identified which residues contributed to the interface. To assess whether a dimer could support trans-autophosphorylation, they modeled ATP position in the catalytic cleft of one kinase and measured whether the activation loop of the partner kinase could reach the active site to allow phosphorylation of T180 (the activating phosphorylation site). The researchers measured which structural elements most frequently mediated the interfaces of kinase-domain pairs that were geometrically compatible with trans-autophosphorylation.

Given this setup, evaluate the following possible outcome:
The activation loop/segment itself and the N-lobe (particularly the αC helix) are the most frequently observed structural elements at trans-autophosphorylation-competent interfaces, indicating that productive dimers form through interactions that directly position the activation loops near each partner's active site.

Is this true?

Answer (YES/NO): NO